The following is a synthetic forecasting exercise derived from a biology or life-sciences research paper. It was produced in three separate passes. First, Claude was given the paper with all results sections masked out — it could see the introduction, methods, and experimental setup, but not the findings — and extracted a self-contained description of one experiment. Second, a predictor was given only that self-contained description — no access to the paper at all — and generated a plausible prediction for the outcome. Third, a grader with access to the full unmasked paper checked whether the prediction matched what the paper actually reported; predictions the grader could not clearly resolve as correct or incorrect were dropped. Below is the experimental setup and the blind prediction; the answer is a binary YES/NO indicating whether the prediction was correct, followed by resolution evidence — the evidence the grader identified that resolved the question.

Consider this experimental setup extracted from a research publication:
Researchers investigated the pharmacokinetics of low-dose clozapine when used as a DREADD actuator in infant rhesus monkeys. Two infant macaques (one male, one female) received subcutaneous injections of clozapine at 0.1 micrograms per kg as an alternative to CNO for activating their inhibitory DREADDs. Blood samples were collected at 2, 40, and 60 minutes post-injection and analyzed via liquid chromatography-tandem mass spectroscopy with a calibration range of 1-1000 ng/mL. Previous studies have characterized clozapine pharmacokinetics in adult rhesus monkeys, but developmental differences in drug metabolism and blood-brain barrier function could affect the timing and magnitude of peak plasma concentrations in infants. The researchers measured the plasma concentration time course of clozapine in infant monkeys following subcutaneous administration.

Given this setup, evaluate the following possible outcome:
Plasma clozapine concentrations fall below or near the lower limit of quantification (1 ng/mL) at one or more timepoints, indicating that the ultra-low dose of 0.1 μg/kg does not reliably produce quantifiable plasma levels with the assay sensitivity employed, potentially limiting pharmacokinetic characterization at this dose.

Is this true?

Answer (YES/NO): NO